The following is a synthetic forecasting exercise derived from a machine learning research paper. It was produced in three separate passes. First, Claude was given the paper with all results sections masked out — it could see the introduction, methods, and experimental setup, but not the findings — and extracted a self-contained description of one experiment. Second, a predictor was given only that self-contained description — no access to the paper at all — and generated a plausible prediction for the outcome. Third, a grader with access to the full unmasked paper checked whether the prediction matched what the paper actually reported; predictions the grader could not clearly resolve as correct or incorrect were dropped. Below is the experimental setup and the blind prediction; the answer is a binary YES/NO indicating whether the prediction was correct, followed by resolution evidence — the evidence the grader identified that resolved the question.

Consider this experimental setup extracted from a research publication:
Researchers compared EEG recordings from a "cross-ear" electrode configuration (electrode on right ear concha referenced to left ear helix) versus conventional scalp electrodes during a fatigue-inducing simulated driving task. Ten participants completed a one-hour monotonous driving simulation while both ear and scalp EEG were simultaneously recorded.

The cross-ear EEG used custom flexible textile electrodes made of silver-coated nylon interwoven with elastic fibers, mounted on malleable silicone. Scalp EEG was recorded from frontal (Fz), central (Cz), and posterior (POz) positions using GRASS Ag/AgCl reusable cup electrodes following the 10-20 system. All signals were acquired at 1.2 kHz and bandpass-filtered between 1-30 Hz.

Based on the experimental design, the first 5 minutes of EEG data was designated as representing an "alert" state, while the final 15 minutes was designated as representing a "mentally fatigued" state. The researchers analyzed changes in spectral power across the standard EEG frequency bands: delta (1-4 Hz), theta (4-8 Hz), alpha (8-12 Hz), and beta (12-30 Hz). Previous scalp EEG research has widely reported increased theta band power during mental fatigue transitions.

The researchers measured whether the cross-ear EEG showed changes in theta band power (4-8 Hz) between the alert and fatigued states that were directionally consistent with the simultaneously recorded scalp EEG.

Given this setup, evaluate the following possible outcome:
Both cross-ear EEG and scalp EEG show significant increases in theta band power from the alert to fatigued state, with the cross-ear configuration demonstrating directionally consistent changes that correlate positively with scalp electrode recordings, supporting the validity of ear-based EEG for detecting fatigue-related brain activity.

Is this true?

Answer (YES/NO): YES